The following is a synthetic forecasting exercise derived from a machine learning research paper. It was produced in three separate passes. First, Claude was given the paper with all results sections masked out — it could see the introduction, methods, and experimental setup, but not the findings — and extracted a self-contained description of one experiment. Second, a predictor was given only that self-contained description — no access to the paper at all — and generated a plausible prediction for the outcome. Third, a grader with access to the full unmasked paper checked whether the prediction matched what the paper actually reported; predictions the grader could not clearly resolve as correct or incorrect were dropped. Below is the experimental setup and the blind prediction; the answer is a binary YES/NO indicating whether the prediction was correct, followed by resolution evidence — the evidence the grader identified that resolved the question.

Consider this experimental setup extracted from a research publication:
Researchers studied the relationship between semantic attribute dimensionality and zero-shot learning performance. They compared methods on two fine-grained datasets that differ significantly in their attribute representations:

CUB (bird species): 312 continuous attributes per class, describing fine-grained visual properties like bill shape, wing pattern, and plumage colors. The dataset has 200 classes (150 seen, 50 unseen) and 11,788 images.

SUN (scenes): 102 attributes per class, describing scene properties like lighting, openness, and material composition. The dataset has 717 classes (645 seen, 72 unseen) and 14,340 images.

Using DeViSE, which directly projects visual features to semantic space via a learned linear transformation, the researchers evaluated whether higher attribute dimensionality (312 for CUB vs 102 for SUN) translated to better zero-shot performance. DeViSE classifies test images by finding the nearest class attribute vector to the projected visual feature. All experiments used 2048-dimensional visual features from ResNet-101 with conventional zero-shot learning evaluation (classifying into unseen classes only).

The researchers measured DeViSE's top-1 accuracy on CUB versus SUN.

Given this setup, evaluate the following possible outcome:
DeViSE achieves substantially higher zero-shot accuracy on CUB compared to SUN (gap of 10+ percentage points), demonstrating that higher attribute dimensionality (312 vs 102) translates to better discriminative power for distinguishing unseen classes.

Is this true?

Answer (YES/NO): NO